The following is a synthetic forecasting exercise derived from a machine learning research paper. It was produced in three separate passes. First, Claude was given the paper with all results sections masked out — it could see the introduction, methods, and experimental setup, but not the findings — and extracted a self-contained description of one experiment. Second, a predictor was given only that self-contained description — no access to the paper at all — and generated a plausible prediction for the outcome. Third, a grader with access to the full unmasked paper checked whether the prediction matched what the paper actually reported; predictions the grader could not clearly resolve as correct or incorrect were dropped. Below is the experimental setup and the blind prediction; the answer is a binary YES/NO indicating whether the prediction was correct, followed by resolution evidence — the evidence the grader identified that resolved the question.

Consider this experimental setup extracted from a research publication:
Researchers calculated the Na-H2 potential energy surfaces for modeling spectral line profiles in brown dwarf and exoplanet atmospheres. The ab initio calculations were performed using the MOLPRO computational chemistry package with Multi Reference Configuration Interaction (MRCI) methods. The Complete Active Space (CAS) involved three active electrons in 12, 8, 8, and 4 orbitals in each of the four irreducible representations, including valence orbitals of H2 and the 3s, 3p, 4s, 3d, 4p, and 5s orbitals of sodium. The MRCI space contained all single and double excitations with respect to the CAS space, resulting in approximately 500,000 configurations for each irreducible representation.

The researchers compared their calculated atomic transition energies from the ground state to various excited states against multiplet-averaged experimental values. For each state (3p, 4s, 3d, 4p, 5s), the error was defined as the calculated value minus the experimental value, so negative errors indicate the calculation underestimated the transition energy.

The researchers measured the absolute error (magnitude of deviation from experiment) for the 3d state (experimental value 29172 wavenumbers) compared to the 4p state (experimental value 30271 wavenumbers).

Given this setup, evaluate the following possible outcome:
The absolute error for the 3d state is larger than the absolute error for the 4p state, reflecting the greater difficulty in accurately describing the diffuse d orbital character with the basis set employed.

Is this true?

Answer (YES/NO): NO